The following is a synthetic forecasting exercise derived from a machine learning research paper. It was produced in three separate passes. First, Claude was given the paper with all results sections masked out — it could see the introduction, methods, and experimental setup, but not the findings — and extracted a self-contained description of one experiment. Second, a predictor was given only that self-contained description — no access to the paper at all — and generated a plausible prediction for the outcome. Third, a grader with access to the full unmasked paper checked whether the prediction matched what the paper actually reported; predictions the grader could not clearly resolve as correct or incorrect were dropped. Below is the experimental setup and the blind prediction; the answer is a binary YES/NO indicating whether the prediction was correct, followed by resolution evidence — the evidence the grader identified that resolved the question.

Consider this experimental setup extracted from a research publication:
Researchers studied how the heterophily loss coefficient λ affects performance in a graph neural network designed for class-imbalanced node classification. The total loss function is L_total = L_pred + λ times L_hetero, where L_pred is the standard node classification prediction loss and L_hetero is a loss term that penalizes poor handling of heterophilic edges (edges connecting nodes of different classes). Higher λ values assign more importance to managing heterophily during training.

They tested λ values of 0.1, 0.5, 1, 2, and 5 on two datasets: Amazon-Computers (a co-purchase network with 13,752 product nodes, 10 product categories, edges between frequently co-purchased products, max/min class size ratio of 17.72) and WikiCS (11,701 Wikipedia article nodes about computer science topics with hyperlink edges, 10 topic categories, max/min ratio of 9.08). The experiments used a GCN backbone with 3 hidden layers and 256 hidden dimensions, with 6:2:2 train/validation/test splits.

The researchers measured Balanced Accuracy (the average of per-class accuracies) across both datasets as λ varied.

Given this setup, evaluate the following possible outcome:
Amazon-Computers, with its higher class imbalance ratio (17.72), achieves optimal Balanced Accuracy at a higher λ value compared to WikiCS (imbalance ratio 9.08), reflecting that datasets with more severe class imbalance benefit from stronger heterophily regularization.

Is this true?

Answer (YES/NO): NO